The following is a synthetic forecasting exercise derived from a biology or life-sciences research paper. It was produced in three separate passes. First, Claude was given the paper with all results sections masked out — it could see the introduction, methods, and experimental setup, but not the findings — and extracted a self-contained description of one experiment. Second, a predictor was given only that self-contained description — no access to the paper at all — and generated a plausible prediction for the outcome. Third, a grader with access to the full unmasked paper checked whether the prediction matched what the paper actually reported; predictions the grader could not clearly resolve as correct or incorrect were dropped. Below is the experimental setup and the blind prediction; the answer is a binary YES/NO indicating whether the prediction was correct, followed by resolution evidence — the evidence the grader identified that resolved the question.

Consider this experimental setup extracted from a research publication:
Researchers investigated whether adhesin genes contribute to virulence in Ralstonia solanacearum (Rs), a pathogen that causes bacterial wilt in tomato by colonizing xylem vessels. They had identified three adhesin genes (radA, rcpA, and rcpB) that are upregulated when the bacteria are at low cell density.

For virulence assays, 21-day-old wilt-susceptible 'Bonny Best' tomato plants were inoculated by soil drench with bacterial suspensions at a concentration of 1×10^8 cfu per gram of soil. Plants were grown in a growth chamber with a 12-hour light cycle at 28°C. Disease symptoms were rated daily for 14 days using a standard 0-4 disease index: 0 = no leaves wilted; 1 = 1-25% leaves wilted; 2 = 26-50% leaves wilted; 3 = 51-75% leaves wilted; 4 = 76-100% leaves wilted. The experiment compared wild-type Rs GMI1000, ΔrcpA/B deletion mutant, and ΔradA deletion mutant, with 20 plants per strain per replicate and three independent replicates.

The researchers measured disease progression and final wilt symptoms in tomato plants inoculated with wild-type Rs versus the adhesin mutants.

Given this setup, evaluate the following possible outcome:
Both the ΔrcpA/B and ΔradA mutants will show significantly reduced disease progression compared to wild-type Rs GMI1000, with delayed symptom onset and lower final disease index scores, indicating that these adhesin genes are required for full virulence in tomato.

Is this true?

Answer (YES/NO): NO